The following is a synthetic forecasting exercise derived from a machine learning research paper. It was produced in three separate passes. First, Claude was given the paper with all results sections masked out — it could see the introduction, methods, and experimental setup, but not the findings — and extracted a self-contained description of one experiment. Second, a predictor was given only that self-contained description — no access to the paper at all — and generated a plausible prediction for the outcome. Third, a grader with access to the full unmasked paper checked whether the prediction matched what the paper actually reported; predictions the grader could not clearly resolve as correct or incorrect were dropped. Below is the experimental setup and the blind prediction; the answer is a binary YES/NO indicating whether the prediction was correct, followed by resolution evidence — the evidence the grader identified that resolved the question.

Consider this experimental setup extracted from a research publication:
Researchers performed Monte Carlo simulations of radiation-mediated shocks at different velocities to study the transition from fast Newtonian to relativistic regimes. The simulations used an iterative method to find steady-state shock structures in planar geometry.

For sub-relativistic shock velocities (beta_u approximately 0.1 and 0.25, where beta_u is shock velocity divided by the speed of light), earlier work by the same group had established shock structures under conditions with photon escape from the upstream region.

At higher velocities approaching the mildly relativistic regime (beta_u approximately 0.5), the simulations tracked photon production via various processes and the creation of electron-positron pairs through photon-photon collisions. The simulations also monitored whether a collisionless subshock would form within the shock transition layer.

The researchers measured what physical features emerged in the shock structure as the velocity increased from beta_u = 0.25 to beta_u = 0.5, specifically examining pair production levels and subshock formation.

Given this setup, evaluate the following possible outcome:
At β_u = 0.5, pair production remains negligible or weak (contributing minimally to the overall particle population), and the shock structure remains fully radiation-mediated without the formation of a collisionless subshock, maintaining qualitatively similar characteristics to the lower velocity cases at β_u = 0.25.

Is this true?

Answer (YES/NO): NO